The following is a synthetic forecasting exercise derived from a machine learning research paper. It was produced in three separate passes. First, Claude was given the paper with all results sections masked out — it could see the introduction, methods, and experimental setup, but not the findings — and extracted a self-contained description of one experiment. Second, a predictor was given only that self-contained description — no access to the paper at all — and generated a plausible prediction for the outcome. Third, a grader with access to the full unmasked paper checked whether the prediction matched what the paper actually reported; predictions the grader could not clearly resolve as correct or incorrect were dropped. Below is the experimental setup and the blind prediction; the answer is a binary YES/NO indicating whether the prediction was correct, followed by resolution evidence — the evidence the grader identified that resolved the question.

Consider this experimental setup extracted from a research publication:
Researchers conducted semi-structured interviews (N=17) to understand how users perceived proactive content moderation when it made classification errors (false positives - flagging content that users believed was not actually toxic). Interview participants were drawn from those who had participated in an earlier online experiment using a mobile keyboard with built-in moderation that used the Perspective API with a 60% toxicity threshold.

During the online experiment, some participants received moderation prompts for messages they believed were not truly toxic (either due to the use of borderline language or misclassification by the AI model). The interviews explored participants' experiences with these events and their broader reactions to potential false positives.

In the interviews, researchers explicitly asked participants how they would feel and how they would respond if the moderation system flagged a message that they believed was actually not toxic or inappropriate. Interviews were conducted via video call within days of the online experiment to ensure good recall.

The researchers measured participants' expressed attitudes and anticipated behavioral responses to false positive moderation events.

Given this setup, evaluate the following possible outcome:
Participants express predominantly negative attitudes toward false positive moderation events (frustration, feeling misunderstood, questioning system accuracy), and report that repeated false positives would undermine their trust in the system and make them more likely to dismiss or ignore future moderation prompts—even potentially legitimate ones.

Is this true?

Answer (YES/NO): NO